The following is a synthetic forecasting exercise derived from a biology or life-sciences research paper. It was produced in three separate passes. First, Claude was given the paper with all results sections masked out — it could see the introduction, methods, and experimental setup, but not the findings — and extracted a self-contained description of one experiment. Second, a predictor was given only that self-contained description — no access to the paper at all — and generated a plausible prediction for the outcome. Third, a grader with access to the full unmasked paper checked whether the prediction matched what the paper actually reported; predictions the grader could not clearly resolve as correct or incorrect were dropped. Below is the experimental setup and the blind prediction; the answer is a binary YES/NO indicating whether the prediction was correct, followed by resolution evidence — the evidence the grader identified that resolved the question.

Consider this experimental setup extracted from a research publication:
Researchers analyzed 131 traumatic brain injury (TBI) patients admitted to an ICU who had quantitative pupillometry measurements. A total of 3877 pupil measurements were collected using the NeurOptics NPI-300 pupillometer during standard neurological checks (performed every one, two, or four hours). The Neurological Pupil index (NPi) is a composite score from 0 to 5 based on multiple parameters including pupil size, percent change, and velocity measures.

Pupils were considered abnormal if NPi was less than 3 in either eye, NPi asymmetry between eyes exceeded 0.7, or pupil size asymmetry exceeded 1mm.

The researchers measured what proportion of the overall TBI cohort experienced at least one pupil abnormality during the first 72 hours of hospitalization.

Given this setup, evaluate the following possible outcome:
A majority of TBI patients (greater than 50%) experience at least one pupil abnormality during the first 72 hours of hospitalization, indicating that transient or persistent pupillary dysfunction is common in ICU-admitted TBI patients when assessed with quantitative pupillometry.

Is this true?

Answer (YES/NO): YES